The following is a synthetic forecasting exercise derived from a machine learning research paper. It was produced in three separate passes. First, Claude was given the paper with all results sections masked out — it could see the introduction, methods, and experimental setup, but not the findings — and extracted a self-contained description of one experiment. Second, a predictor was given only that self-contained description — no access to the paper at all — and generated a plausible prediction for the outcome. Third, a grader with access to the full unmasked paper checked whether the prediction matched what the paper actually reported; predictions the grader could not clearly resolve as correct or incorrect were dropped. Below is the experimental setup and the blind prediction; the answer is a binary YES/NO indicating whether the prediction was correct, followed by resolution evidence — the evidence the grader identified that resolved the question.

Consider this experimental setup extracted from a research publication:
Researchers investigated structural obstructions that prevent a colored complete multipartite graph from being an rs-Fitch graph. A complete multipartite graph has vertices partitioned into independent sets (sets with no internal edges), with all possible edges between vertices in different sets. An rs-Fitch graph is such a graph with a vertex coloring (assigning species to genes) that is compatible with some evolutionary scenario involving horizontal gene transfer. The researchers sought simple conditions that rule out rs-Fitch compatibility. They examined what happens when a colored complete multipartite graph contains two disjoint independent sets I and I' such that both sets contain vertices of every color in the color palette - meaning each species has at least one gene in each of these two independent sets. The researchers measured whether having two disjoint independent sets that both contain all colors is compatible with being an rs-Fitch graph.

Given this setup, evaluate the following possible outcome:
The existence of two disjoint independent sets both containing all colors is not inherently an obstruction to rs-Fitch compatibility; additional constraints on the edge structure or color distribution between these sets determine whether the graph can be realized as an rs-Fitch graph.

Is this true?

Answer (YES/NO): NO